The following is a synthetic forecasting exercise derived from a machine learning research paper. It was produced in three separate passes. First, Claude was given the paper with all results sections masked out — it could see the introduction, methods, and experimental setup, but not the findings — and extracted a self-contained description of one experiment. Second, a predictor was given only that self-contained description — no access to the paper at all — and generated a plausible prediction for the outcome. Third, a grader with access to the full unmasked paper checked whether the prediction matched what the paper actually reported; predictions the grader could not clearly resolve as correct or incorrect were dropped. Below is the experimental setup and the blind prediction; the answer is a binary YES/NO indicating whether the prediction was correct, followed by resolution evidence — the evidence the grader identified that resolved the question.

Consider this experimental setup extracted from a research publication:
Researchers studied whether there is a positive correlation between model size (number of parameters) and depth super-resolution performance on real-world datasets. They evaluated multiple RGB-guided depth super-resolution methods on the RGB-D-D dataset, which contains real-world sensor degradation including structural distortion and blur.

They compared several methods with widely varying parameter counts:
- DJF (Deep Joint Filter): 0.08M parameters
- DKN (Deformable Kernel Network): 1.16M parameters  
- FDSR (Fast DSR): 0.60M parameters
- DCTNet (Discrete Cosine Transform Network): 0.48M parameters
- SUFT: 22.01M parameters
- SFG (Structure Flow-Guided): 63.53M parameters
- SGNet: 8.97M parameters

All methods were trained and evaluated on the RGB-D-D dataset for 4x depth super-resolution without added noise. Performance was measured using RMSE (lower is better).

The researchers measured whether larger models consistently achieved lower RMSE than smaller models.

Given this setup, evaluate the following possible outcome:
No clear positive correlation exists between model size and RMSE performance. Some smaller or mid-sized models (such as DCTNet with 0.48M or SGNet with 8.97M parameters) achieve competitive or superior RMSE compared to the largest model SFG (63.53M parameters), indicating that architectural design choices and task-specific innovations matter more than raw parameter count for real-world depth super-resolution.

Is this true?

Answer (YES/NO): YES